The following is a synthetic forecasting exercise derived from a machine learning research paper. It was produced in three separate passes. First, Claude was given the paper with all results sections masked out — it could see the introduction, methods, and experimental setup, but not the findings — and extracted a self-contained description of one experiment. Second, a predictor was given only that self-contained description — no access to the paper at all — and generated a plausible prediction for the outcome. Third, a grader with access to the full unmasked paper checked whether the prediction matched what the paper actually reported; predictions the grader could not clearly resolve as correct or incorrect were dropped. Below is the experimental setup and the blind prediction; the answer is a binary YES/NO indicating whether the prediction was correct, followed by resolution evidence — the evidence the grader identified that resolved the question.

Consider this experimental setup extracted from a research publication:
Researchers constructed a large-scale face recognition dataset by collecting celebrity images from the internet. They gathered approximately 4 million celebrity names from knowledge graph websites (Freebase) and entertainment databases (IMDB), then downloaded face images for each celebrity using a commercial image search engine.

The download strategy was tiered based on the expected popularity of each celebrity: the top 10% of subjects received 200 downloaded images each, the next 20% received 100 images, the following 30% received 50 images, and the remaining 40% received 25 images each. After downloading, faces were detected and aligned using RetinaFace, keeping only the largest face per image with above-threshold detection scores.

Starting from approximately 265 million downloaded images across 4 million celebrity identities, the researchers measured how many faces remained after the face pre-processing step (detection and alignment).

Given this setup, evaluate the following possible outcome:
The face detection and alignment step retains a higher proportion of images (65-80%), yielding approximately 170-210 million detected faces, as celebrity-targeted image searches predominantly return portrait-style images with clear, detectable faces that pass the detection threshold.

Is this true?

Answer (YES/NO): NO